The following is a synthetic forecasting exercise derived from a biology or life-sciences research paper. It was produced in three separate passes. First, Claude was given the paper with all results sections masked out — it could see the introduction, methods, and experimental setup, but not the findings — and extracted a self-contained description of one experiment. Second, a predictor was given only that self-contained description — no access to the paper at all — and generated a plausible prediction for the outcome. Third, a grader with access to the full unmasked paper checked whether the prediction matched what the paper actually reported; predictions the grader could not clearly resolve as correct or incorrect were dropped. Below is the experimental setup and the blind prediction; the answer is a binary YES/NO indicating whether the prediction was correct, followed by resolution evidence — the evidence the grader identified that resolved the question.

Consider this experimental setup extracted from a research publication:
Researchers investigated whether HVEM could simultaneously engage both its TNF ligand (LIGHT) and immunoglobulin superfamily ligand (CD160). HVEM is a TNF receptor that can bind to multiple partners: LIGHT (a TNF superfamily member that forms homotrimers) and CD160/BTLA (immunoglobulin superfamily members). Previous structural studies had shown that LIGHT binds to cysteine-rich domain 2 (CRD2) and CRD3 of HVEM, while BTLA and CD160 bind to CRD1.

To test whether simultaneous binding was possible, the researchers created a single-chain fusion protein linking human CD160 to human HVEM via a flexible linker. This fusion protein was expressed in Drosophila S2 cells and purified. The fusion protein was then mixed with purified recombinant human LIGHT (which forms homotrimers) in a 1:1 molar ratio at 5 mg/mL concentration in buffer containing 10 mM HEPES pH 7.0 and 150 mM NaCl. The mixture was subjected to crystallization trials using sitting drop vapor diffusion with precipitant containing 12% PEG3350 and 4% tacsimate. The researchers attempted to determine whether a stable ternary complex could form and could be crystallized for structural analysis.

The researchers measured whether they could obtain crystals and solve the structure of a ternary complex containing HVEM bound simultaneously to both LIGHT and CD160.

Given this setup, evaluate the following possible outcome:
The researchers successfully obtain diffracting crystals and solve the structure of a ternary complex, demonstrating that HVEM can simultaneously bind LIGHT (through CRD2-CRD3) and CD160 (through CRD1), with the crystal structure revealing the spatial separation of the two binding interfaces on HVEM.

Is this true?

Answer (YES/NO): YES